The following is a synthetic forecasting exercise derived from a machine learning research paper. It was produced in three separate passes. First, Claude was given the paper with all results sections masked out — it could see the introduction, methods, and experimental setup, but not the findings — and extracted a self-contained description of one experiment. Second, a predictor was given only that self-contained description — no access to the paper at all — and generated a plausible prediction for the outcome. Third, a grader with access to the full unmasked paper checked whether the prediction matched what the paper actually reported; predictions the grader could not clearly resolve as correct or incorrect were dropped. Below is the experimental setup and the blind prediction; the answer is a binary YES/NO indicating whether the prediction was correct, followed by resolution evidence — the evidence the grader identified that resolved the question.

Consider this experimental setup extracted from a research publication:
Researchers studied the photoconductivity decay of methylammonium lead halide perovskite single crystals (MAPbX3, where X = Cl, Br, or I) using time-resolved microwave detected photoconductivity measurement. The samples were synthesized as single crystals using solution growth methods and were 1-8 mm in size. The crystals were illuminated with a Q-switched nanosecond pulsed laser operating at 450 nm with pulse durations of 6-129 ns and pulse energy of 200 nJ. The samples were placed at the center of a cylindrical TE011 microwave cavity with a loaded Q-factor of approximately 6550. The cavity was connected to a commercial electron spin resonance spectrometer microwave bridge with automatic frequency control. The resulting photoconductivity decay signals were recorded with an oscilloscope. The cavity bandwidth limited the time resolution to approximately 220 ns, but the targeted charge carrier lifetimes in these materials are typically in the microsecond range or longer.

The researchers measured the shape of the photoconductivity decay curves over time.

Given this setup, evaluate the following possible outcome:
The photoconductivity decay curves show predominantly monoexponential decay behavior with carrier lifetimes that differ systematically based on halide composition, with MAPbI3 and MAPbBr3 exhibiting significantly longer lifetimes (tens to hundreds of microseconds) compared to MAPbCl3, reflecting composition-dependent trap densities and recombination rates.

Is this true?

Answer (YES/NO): NO